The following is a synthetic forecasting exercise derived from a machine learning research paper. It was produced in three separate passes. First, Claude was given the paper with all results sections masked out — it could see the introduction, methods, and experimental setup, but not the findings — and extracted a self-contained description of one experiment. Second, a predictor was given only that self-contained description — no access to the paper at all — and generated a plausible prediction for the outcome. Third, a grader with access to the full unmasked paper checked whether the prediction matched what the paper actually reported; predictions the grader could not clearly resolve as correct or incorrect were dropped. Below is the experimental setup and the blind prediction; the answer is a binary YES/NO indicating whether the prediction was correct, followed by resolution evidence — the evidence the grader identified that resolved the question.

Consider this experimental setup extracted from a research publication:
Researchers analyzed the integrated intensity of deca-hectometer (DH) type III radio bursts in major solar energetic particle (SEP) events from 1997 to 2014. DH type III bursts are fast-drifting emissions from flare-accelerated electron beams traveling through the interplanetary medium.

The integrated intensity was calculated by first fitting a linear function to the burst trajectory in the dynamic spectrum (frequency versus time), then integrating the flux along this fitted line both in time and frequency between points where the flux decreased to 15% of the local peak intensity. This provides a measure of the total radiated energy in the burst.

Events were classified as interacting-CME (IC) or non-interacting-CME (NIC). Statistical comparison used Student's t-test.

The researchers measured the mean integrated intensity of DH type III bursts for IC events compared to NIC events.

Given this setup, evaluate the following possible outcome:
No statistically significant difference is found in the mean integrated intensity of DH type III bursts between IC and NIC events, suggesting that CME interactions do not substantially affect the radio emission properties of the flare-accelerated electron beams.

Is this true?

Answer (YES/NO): YES